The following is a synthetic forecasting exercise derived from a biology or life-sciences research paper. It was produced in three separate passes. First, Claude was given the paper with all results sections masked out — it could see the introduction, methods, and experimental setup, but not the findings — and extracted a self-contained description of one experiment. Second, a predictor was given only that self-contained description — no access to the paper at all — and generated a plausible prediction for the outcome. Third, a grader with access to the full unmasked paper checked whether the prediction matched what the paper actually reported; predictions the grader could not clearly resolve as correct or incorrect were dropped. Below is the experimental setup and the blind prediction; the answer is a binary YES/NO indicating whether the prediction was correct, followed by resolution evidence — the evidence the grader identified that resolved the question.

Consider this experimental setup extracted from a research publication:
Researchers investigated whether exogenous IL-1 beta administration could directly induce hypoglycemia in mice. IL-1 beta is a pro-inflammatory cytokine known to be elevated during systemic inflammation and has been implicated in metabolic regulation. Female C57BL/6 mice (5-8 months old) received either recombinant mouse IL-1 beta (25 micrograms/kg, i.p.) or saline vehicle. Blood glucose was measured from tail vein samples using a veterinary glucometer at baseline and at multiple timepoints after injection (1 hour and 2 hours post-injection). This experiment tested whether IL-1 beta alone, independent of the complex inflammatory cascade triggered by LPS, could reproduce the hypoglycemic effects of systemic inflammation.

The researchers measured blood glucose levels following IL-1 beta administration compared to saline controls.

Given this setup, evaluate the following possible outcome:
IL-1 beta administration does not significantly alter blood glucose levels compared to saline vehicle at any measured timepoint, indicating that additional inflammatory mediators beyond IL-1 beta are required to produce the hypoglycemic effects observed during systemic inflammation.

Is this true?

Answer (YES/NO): NO